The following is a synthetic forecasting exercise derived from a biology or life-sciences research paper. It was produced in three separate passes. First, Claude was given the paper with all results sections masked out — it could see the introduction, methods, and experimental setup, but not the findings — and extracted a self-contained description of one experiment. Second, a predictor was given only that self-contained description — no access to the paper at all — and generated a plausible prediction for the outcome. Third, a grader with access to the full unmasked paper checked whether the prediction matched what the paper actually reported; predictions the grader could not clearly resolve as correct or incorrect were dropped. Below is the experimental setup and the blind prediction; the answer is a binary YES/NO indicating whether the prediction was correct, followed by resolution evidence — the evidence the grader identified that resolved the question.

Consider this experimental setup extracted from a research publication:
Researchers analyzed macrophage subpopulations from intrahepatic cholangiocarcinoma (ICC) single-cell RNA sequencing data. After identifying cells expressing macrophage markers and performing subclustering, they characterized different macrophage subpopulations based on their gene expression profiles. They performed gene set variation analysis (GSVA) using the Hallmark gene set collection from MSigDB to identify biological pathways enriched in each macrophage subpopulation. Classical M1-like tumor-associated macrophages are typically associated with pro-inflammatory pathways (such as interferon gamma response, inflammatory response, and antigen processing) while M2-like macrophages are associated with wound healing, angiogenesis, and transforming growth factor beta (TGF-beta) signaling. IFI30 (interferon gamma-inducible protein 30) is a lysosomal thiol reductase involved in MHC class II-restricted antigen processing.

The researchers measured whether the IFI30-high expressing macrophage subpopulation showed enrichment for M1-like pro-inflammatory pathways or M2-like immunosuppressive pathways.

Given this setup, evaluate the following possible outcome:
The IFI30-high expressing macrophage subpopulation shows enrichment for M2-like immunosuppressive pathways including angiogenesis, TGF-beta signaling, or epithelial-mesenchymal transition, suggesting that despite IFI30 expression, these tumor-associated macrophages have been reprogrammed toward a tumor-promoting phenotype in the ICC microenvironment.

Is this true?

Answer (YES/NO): YES